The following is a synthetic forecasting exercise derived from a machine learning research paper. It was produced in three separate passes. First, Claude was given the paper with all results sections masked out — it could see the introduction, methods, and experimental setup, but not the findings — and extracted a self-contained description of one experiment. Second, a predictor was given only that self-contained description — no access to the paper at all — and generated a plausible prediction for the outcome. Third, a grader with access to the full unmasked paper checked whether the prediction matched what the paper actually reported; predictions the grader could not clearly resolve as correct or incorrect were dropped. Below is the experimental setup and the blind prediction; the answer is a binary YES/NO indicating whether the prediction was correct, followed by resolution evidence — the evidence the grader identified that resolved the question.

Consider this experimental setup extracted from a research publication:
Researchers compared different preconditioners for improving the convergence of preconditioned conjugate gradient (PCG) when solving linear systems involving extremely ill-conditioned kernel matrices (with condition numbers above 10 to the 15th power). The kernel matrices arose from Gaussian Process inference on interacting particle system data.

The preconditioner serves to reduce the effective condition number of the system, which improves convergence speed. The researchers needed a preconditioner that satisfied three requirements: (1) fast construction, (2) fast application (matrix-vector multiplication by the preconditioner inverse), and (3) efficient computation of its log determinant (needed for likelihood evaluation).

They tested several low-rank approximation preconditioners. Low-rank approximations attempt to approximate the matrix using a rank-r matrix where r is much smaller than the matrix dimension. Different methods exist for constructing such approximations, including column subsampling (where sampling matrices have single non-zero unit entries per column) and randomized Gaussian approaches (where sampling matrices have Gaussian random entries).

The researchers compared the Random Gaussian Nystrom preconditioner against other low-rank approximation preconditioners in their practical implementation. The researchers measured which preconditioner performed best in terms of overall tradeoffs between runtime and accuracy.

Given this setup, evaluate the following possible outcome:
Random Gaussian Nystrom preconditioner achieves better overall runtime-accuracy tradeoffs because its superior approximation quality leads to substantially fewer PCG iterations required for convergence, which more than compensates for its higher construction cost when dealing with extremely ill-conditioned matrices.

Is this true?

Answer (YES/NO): NO